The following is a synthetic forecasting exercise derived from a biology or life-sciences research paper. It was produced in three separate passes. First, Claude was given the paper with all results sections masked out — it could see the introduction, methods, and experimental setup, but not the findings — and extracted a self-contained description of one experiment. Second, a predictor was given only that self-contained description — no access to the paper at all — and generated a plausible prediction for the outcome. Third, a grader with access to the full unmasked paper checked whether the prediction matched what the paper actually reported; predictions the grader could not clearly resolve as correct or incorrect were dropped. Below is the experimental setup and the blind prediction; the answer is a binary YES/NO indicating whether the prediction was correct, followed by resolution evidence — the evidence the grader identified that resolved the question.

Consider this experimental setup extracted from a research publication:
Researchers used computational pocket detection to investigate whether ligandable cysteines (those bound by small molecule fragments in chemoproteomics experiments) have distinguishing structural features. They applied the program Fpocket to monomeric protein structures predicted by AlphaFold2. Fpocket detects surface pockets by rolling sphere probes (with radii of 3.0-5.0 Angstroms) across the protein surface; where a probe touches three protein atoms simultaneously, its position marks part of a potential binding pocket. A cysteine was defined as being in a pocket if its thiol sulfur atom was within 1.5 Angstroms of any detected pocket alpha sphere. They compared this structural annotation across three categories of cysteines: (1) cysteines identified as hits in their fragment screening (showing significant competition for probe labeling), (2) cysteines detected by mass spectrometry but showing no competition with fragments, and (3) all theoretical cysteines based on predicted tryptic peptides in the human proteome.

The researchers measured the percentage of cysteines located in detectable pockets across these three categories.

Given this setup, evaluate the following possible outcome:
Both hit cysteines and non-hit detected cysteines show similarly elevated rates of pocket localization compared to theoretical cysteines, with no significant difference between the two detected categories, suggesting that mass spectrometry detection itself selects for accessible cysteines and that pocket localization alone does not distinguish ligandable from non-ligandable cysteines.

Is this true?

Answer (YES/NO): NO